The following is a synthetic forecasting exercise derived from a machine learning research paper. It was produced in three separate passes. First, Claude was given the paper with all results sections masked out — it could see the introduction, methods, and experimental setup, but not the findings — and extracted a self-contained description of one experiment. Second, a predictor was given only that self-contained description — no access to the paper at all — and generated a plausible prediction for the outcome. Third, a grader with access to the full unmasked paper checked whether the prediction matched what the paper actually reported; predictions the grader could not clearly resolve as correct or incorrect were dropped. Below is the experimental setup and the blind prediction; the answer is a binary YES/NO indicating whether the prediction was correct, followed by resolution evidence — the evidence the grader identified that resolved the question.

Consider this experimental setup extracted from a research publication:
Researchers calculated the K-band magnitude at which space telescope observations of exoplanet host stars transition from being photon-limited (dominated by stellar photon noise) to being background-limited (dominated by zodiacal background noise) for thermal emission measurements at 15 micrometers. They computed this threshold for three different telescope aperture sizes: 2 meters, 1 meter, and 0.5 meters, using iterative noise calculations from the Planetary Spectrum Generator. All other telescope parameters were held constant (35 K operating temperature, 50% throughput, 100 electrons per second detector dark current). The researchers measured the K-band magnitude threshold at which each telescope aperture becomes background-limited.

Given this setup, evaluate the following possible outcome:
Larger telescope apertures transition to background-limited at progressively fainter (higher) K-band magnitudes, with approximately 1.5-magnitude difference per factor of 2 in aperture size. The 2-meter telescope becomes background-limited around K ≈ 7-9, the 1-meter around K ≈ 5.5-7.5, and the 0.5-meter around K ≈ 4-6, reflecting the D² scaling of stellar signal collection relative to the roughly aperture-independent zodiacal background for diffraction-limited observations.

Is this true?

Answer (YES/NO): YES